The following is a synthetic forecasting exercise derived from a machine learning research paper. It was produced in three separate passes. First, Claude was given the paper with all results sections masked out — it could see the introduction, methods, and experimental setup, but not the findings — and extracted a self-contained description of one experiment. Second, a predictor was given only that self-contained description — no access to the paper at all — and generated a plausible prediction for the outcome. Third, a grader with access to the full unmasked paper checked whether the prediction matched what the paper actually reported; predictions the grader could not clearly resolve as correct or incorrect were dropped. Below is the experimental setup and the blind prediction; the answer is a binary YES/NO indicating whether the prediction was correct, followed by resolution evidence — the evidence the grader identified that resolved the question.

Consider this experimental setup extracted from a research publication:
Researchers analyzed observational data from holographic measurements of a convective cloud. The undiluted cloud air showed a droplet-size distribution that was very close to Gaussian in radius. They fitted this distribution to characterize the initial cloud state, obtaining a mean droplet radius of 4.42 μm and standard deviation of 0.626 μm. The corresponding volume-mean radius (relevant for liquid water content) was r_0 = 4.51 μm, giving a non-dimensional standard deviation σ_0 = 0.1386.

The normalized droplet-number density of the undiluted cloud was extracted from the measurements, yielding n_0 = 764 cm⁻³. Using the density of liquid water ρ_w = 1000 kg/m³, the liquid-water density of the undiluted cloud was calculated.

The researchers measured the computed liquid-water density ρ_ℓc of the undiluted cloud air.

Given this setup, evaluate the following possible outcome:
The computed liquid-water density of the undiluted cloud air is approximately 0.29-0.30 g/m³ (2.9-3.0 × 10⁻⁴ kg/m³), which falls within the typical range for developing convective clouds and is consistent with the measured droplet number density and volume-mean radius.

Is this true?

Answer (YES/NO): YES